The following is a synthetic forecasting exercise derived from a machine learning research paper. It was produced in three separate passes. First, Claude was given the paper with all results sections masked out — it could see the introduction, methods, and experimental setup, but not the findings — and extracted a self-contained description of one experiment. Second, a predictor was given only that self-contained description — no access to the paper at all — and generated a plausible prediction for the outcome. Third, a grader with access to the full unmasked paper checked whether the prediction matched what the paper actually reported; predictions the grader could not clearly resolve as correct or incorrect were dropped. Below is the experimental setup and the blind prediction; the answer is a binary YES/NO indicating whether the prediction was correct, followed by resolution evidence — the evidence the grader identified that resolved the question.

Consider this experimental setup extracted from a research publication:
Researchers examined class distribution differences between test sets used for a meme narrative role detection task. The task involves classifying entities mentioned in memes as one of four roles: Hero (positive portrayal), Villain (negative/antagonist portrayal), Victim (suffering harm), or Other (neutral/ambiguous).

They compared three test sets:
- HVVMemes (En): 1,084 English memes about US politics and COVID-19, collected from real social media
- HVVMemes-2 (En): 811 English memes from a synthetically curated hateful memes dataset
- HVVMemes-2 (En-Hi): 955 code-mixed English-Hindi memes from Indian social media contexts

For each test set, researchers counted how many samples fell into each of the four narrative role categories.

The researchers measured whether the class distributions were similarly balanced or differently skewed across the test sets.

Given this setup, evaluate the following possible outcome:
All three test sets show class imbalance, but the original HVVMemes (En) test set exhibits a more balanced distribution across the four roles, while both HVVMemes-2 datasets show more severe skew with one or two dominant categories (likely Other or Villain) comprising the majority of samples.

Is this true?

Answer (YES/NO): NO